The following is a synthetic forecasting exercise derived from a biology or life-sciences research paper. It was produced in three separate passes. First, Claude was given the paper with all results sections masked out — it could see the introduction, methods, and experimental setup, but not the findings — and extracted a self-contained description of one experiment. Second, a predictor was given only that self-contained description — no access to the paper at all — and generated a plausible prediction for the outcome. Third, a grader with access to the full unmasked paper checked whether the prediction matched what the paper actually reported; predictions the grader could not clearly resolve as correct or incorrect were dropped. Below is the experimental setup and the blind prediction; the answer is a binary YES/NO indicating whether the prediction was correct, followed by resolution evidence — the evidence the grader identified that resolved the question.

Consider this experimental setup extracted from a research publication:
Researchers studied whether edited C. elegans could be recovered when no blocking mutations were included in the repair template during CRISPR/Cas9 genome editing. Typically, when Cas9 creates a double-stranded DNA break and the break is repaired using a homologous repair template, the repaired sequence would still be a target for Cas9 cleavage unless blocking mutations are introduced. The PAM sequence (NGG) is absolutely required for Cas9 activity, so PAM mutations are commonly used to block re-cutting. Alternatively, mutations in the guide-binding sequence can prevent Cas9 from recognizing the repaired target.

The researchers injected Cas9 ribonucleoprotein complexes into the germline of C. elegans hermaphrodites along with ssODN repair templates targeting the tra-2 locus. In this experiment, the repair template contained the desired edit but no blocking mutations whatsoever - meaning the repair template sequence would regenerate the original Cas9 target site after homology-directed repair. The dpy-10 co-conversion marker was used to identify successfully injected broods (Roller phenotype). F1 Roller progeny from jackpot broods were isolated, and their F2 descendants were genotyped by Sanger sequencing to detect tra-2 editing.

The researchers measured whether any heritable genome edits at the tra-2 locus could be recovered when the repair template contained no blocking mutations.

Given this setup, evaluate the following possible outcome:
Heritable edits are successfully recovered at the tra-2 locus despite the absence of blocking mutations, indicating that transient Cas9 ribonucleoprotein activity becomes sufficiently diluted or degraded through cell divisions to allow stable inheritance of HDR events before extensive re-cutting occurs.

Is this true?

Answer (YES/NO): YES